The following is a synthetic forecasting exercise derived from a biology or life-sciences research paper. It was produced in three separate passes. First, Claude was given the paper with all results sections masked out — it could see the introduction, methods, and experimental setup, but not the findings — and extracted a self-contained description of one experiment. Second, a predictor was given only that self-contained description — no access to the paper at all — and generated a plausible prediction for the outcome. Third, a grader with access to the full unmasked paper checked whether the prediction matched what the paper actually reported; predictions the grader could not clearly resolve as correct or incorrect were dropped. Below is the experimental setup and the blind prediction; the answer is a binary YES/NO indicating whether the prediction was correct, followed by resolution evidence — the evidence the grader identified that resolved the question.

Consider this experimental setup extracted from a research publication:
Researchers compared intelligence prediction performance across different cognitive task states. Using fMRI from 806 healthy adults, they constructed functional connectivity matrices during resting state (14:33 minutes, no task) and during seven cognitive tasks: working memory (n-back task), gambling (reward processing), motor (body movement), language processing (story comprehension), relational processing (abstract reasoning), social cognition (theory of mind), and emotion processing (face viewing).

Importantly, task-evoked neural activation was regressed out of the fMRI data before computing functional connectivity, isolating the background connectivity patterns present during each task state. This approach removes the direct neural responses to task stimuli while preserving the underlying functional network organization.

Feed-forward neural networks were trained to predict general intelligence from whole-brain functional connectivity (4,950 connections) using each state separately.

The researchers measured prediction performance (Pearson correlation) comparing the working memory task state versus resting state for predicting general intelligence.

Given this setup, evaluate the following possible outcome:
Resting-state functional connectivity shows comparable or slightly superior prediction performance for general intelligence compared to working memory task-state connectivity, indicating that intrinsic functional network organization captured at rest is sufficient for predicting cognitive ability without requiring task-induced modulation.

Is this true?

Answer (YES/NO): NO